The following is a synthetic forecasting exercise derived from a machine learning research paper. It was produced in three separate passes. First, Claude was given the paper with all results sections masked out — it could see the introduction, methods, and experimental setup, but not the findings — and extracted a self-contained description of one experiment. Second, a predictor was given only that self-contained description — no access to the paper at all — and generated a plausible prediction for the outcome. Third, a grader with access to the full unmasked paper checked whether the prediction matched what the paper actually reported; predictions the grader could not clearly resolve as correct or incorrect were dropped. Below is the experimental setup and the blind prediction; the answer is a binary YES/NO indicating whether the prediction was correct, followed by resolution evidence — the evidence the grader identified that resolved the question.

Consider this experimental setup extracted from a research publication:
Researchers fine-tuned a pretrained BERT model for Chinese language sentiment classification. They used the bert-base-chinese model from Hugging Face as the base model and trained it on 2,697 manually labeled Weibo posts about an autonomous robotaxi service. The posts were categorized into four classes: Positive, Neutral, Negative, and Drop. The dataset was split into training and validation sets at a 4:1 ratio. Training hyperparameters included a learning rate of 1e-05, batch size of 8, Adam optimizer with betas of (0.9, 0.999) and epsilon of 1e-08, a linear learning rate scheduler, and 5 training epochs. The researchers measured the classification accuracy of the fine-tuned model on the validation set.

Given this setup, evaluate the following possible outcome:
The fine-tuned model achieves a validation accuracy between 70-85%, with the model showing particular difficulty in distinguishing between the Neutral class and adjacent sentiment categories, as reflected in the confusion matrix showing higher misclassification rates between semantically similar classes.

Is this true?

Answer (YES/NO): NO